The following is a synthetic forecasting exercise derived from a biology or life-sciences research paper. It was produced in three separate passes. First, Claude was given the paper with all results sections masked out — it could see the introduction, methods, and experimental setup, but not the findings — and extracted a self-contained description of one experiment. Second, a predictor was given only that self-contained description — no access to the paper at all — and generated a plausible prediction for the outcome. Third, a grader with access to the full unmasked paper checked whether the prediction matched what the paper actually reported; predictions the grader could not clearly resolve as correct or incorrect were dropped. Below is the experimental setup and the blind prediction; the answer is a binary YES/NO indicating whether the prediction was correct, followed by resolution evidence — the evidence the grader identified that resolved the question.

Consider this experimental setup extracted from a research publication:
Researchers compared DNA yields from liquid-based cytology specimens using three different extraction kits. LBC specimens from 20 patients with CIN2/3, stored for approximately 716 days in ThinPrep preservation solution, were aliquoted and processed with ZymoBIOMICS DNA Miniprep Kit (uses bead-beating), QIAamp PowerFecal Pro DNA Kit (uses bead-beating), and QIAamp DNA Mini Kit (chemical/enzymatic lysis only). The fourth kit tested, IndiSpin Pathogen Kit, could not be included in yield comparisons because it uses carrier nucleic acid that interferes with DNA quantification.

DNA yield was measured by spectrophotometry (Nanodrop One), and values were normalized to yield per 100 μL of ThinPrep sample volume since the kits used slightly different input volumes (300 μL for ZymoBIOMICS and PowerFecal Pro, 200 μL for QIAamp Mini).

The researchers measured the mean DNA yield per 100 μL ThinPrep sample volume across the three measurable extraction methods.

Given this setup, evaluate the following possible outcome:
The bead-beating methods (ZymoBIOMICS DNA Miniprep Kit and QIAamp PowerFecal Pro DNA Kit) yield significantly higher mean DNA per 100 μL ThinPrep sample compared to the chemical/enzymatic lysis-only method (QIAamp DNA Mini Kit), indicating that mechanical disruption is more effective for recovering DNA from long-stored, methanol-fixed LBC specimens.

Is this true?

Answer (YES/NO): NO